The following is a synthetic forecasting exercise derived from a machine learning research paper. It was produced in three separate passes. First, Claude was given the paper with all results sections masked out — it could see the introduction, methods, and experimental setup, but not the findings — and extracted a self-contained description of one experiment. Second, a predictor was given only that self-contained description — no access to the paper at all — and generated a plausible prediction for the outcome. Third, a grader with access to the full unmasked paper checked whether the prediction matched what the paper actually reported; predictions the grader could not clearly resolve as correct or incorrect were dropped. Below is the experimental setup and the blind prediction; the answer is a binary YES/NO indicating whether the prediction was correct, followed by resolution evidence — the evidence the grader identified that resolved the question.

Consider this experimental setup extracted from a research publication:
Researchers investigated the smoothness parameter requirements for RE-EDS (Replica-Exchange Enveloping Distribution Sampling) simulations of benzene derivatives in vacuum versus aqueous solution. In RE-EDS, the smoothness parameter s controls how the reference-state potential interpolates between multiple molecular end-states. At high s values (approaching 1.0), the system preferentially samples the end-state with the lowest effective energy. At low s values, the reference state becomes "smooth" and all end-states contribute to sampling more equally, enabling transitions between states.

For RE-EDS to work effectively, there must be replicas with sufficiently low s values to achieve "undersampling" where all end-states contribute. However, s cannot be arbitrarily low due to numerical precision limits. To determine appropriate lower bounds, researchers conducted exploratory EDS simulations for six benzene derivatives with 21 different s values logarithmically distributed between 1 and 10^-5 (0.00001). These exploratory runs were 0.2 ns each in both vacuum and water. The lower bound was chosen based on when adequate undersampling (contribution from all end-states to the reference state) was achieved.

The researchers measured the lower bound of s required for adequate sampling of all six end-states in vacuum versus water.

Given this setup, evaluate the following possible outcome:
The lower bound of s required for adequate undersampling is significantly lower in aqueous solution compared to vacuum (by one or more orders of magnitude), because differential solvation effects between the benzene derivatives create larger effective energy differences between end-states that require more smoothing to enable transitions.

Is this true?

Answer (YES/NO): NO